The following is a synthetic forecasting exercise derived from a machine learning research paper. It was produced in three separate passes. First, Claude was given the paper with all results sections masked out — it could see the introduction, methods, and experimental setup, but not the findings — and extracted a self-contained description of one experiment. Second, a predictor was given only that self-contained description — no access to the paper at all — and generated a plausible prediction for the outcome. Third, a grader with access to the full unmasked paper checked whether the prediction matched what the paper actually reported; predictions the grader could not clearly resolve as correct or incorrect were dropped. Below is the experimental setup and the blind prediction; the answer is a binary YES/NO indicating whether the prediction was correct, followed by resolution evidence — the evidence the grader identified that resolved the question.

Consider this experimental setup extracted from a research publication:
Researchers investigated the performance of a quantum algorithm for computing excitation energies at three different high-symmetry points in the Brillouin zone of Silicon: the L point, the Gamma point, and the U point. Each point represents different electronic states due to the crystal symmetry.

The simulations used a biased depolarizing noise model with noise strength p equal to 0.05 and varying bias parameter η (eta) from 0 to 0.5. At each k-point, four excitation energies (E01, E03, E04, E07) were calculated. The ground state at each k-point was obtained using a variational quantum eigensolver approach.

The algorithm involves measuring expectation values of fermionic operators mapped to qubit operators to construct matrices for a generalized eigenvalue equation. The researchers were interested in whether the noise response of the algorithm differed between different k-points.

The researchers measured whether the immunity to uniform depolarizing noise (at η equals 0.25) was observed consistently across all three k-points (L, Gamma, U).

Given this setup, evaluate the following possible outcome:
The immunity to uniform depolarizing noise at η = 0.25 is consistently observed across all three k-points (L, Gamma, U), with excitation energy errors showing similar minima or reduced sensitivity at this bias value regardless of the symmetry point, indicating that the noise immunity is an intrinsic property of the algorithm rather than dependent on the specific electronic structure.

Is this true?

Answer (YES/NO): YES